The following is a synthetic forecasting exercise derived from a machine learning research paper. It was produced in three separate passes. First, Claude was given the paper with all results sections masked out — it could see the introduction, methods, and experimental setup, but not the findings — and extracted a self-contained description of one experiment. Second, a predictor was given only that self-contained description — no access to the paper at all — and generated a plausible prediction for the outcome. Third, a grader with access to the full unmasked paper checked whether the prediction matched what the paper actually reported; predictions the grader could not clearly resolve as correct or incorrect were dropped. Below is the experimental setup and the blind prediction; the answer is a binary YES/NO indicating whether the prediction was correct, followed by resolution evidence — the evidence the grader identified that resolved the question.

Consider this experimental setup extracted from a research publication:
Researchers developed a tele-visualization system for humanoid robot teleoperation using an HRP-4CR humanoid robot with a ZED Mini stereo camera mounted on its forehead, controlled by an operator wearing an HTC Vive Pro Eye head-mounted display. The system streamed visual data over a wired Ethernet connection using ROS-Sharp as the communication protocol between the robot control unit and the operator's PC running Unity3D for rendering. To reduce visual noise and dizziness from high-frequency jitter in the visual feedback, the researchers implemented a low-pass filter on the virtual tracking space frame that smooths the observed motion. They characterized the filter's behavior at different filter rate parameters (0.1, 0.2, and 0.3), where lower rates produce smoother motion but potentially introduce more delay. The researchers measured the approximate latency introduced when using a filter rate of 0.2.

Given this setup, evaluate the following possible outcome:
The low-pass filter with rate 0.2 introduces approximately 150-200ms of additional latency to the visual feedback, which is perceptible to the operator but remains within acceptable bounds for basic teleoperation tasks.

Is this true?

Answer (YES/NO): NO